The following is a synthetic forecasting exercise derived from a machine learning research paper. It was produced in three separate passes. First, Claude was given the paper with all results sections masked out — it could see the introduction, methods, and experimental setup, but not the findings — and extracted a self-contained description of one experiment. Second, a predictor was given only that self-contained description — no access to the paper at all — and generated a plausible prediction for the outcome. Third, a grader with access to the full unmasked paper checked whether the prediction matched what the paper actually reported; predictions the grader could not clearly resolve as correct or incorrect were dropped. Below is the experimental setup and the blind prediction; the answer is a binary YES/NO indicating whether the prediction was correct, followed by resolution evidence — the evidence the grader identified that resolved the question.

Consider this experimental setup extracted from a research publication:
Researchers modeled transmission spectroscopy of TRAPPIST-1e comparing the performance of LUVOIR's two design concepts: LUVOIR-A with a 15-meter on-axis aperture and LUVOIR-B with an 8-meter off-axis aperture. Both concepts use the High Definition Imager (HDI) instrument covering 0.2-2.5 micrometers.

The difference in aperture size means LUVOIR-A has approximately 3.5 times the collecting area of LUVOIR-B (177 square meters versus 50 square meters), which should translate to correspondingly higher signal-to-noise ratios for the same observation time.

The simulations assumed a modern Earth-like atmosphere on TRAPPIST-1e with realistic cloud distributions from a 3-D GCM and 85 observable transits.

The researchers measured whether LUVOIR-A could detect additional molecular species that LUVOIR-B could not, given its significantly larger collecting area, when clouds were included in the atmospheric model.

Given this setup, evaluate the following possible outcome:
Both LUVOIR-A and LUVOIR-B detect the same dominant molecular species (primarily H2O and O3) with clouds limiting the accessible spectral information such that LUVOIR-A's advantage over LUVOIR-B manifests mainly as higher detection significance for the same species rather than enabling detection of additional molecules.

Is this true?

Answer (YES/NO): NO